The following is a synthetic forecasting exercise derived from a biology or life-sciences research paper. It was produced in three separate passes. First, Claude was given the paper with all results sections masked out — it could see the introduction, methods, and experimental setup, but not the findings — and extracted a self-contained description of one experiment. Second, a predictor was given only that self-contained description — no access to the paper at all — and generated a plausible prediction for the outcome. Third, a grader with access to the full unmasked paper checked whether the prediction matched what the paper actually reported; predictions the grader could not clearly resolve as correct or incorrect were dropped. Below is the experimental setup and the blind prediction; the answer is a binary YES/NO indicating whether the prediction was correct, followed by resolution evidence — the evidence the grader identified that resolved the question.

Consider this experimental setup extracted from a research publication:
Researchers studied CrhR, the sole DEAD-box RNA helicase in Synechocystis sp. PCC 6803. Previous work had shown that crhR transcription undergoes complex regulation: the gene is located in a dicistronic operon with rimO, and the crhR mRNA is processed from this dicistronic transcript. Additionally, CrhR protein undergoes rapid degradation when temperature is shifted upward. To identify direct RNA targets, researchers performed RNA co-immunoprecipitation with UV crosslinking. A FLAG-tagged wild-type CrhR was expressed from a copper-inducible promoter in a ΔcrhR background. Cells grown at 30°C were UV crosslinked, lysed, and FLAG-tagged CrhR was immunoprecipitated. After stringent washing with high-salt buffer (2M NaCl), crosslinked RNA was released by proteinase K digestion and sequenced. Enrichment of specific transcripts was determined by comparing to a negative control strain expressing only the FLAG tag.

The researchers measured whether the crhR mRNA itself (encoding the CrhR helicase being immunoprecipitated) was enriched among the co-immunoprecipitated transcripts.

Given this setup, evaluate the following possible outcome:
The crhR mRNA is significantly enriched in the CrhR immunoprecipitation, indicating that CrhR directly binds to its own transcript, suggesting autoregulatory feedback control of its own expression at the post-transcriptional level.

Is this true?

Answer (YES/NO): YES